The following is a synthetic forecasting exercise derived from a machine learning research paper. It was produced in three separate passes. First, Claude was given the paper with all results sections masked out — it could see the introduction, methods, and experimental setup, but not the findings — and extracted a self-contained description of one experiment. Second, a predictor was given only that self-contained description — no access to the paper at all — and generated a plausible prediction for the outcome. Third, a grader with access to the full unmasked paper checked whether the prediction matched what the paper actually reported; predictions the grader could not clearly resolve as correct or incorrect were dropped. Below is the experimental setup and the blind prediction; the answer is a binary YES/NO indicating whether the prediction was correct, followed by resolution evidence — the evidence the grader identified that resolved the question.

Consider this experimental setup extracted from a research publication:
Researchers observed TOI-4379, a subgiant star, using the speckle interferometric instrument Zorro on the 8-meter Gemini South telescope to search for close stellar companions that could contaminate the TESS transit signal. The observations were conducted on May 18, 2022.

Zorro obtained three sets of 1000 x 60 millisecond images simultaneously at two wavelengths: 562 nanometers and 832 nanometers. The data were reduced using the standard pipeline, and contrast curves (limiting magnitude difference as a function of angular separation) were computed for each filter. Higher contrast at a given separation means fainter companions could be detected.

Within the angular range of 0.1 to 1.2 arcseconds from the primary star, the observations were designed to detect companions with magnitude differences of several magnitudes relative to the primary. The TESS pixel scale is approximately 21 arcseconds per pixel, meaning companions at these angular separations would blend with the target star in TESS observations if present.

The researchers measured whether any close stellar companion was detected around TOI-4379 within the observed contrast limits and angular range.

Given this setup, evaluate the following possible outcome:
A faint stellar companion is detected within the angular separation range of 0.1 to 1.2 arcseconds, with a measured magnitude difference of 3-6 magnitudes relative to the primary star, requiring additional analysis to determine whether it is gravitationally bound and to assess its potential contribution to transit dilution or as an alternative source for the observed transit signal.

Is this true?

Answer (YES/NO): NO